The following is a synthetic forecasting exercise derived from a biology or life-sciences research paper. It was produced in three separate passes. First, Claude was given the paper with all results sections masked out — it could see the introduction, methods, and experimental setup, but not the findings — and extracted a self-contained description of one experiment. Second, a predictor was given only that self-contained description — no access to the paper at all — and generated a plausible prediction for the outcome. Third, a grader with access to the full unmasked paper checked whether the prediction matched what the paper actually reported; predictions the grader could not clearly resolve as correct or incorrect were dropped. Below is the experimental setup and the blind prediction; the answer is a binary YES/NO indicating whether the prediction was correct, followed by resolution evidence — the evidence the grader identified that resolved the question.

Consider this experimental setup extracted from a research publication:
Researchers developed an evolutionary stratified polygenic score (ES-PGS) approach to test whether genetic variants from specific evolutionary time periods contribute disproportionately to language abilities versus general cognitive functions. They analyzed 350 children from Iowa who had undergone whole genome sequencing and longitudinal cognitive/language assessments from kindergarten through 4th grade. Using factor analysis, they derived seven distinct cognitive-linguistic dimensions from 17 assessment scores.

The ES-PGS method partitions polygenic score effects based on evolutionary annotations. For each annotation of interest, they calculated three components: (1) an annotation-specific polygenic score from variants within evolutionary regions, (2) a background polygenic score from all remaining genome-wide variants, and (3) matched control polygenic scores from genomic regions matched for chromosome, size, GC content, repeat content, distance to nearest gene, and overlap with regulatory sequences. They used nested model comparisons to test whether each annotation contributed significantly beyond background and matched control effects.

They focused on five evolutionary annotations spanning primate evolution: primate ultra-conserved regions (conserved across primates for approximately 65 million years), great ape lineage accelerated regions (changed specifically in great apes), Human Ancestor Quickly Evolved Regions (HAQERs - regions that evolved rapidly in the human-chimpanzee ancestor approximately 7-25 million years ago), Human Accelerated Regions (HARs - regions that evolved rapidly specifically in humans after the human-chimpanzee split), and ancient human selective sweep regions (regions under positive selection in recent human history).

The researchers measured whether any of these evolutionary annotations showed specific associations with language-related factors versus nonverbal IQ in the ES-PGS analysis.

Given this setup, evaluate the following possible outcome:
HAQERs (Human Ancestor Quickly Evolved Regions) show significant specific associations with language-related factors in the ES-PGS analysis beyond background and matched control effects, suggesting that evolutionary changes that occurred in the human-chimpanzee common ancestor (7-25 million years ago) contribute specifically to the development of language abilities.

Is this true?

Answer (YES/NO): NO